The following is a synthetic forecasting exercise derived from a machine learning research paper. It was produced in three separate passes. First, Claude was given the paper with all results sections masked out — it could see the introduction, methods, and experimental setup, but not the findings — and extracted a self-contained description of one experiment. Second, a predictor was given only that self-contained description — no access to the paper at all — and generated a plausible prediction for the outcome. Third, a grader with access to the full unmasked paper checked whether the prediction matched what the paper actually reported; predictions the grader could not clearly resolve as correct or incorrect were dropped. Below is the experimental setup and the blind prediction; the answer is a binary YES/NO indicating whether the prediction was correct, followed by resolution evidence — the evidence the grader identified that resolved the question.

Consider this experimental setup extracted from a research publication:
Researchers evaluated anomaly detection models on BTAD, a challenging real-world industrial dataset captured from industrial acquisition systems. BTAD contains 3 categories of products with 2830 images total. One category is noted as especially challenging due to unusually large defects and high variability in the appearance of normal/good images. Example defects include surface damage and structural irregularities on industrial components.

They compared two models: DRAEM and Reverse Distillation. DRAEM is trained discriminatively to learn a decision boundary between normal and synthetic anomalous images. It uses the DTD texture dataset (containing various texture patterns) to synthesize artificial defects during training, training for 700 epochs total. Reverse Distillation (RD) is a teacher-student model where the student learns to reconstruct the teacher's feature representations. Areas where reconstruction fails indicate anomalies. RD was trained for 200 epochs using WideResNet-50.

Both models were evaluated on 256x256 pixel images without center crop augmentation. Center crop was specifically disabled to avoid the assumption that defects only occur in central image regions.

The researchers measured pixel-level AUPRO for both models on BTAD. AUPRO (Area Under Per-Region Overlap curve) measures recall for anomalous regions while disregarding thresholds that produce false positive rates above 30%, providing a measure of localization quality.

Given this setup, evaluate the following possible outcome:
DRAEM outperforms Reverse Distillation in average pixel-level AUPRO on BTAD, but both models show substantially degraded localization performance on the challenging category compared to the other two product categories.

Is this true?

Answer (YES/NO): NO